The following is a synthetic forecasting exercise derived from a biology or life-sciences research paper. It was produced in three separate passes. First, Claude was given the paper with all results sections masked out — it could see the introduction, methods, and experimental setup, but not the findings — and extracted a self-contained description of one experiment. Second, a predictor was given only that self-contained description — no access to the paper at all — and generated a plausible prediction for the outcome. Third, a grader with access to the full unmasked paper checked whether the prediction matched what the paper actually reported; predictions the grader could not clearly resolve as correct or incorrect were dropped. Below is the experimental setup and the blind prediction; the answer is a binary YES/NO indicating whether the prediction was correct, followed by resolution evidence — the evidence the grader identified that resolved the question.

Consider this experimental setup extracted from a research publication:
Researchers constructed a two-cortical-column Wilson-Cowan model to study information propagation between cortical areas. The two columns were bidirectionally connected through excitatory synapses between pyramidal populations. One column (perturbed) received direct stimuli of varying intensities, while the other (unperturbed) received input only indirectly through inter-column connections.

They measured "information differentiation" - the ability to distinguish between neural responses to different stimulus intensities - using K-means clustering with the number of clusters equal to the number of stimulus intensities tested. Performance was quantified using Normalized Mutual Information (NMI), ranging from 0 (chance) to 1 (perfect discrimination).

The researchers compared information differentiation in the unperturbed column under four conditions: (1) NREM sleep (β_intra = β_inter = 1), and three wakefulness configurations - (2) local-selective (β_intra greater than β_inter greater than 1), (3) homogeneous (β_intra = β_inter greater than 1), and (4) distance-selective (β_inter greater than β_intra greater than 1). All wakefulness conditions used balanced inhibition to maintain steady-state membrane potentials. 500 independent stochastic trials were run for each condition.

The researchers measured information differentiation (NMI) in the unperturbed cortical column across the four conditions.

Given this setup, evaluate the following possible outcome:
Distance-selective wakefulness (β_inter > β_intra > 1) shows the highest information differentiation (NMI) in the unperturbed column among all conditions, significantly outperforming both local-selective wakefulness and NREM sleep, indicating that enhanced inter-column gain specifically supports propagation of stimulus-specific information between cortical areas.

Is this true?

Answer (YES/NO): YES